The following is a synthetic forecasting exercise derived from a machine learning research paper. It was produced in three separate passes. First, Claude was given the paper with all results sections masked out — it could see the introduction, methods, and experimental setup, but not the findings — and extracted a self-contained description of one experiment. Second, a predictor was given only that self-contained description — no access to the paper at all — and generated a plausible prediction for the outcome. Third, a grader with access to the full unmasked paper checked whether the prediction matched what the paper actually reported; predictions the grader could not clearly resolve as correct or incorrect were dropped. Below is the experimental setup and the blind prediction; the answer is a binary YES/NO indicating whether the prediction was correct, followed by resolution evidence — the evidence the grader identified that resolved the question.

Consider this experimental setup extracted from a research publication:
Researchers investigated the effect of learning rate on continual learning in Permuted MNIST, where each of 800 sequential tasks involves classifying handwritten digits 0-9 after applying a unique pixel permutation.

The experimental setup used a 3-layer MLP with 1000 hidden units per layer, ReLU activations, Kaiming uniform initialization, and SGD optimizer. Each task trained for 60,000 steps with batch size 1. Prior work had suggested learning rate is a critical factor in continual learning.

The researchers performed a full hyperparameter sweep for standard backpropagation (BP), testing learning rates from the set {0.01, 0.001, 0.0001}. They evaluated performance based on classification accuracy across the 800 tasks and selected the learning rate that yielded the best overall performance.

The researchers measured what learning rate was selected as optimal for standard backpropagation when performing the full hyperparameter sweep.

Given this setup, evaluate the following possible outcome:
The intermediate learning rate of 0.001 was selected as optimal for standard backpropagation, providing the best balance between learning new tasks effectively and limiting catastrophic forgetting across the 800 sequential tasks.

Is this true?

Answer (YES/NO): YES